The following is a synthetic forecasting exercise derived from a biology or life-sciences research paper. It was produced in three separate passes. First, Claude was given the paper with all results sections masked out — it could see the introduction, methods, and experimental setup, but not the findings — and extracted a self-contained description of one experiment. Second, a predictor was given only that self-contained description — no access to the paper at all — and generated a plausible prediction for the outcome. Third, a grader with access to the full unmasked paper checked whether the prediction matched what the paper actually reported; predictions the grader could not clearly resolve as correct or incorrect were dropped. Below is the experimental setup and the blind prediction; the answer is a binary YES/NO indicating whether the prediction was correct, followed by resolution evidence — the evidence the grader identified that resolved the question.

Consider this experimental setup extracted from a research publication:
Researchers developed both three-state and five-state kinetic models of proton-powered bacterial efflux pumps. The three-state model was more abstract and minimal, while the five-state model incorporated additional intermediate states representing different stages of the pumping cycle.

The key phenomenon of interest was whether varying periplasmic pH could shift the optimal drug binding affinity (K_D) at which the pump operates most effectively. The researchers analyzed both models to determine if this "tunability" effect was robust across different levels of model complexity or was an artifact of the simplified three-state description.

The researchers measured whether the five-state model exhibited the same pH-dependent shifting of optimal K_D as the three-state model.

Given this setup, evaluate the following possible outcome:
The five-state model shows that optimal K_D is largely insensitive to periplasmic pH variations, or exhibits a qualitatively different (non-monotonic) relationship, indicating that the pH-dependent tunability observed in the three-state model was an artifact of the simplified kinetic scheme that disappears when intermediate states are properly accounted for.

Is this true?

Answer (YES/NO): NO